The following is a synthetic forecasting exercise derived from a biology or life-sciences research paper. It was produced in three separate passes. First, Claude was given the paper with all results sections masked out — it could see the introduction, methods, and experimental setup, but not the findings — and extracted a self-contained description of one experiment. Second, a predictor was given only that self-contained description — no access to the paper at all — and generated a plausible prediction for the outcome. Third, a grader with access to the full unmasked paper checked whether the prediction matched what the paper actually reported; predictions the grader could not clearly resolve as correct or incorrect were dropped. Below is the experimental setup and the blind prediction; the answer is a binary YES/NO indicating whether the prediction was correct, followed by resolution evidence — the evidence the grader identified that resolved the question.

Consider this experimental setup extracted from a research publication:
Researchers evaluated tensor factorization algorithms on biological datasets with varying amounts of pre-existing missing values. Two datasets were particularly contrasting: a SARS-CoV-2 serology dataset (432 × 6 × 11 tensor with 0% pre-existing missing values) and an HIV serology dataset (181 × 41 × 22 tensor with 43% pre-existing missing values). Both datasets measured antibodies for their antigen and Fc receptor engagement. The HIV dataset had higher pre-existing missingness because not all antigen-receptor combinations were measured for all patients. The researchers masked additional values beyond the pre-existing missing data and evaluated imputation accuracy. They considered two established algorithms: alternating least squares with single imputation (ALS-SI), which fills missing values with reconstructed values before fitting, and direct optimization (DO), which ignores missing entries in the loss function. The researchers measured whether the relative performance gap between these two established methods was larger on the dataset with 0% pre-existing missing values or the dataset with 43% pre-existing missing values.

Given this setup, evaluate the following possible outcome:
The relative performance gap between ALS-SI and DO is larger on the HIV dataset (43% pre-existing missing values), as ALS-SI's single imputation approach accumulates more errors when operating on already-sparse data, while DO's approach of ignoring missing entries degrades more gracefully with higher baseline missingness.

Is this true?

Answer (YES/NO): YES